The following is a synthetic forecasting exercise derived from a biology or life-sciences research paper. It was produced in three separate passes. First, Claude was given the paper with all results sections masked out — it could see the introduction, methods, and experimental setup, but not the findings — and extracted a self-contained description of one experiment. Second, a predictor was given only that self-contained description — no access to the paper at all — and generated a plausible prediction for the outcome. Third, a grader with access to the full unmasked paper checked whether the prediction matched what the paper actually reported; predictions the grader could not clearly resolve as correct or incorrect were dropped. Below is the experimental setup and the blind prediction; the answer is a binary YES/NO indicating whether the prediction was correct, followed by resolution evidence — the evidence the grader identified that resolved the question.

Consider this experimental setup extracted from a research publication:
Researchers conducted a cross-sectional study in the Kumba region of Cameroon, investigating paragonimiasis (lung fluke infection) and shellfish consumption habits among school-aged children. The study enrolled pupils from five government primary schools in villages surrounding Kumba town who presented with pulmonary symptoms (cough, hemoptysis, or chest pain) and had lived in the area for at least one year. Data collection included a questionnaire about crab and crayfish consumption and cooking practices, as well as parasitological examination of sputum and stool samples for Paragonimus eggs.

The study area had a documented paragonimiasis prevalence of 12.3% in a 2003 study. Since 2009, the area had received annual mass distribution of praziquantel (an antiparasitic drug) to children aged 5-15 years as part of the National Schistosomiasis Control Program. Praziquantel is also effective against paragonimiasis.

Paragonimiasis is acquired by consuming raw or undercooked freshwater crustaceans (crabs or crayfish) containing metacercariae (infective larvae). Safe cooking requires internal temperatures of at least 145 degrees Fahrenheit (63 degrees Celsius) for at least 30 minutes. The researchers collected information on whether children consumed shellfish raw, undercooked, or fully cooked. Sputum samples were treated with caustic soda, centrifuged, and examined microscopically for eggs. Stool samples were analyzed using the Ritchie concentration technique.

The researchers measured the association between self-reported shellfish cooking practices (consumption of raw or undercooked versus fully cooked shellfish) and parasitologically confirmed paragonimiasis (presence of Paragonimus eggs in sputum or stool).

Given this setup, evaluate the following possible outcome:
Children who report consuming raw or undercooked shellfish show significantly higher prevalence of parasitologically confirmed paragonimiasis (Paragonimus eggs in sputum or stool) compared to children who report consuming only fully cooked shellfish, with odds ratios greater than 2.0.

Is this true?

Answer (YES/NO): NO